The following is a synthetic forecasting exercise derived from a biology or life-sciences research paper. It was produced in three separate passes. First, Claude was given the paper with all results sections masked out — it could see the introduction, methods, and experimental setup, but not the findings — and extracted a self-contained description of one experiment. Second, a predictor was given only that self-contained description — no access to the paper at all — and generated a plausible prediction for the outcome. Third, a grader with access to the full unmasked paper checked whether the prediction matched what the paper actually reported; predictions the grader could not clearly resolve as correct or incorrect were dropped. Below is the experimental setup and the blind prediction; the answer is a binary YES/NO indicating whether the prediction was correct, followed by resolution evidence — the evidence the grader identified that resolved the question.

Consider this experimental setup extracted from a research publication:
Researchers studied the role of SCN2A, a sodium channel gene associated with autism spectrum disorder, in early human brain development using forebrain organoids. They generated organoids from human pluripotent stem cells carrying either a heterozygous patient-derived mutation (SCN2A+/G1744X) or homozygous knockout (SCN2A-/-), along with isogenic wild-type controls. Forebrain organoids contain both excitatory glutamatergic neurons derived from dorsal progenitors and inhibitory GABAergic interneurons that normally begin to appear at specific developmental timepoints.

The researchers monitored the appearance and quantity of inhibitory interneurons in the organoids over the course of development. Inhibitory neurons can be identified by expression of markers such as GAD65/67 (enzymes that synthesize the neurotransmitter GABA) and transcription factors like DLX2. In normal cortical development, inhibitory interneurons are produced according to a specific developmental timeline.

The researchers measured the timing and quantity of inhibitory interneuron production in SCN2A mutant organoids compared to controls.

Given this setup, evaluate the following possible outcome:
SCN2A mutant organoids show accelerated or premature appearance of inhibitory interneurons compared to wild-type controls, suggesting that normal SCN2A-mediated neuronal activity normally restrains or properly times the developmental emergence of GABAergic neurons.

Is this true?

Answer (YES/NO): YES